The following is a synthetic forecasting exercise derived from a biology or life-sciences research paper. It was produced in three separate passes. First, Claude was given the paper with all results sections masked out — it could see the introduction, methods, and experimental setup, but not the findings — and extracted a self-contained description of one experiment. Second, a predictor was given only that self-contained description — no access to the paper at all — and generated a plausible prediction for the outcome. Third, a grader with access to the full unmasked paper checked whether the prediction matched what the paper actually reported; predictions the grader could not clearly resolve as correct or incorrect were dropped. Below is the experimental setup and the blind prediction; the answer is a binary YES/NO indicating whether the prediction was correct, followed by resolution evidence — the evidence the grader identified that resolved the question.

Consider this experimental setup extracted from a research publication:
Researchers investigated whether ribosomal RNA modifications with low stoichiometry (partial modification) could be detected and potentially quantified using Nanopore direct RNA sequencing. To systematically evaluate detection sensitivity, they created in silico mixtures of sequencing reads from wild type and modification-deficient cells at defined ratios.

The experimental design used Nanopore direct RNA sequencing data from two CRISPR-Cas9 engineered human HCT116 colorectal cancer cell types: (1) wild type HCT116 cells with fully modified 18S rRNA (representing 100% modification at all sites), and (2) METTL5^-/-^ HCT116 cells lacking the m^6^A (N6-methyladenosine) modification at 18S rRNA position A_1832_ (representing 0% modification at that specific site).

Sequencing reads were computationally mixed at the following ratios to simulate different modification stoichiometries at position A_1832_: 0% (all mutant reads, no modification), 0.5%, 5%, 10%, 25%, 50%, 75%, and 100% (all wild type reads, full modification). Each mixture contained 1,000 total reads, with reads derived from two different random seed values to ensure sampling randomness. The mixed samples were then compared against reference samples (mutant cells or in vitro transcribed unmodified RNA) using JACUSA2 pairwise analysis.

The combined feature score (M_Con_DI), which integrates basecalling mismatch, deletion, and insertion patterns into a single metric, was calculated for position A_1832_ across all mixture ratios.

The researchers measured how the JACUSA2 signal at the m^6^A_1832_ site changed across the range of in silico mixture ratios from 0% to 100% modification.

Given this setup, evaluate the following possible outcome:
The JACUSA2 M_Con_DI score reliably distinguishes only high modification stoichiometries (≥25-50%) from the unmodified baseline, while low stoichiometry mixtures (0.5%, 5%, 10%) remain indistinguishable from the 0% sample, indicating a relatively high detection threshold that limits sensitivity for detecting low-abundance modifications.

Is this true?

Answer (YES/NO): YES